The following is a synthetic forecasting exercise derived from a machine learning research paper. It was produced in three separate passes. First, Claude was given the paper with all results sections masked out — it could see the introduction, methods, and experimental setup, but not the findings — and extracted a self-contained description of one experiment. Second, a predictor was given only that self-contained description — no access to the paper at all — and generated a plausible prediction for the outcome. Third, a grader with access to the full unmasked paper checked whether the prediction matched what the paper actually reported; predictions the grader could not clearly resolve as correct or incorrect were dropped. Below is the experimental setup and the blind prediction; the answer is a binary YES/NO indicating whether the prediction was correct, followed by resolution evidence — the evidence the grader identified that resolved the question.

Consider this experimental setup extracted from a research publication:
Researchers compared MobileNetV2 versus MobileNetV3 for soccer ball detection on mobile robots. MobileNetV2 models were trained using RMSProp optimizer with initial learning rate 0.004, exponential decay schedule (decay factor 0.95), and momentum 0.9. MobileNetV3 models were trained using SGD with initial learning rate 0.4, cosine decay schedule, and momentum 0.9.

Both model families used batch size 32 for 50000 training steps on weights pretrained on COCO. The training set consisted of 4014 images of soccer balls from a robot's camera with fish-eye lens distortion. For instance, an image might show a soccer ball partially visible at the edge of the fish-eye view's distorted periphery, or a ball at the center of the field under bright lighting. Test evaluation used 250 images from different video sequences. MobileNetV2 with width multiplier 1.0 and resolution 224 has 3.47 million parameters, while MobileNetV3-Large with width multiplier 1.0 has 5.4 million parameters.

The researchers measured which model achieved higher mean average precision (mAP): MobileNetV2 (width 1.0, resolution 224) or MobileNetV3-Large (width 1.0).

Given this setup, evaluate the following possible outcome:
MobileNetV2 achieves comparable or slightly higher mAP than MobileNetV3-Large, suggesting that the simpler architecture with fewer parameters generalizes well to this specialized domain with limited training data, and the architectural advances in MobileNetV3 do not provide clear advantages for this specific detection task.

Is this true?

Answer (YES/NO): NO